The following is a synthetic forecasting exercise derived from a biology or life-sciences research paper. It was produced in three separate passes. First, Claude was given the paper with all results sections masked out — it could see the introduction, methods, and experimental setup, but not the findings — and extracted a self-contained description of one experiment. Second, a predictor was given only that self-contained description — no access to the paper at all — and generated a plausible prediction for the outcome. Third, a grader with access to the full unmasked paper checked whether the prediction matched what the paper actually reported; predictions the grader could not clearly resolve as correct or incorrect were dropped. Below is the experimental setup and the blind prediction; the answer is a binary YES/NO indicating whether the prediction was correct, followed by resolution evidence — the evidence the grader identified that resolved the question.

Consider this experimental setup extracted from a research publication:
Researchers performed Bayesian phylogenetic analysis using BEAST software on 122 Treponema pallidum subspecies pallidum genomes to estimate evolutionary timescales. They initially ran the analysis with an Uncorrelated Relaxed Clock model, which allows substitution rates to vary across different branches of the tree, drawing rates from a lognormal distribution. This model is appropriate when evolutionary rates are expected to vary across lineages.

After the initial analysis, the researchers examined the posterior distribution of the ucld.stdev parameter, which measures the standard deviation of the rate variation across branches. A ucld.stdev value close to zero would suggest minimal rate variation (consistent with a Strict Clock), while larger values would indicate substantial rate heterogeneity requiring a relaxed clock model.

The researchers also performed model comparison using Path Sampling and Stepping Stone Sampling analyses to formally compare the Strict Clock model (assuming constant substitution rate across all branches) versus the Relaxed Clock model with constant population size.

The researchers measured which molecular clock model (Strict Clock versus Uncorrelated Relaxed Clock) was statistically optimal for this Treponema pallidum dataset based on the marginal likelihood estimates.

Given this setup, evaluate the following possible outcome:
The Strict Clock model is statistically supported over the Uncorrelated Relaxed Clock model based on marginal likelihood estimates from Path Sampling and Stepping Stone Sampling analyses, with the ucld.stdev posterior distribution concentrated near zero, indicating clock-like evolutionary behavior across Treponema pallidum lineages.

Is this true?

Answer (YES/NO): YES